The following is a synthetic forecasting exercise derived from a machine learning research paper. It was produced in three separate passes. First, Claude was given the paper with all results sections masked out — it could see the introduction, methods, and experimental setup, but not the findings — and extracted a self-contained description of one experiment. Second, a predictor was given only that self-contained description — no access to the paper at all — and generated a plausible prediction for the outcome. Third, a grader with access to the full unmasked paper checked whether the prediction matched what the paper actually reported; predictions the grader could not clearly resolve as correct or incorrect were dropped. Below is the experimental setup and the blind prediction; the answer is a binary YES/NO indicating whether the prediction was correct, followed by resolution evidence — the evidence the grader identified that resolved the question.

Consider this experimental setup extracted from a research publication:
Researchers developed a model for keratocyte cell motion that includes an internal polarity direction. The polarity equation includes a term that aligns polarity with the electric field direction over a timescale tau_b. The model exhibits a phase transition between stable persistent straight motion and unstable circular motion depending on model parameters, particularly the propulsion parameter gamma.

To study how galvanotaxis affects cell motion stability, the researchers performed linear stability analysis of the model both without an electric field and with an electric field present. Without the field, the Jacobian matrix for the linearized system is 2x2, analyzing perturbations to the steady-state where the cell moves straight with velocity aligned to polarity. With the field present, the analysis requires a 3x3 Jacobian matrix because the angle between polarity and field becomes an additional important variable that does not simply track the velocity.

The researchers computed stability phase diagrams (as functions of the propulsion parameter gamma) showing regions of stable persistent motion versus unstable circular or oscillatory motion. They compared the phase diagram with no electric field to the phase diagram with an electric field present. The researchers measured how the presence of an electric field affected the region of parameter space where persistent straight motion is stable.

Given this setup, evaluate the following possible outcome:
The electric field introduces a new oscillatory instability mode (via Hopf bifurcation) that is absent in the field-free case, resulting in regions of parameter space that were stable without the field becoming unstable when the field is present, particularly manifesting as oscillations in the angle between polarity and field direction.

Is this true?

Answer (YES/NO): NO